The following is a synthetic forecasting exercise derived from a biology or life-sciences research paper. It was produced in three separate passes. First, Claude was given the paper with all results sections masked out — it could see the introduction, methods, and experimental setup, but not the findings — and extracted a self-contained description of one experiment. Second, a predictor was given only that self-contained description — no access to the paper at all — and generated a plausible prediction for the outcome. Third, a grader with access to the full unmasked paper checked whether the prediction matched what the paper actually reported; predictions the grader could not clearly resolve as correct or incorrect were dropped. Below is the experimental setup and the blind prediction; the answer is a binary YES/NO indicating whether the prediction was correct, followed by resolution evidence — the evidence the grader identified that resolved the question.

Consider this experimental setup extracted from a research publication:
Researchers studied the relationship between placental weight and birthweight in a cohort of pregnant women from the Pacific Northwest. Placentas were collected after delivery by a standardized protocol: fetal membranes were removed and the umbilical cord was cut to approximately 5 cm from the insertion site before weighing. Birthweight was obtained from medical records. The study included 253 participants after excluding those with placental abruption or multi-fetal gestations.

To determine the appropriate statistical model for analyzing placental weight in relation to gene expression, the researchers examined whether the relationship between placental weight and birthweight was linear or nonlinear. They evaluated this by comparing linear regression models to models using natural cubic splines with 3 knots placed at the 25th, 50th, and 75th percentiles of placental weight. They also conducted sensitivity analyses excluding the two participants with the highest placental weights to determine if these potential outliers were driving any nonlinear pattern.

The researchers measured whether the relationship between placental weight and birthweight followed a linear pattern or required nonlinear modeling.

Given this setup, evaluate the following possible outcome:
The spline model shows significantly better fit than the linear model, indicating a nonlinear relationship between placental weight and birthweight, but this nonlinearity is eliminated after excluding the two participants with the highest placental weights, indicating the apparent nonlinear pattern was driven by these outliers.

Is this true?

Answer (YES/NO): NO